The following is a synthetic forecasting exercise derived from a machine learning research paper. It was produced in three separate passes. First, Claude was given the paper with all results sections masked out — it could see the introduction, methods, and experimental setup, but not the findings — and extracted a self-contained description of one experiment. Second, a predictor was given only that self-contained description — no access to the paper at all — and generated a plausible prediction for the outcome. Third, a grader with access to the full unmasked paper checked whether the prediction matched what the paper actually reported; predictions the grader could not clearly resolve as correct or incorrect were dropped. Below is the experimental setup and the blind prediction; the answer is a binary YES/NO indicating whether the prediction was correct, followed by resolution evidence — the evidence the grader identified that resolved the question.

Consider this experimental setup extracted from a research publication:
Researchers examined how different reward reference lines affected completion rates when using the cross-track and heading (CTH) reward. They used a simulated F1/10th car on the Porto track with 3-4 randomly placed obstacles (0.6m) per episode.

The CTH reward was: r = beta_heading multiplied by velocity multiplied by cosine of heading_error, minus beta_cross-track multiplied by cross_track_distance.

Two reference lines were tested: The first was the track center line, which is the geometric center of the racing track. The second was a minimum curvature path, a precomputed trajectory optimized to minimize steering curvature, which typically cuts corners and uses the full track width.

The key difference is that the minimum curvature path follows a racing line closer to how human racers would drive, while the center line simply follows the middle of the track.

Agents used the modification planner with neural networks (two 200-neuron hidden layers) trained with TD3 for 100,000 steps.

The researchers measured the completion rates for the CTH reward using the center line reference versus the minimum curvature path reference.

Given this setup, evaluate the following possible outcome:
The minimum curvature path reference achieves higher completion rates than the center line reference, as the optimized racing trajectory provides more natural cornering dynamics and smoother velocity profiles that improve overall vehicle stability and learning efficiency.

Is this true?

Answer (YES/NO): NO